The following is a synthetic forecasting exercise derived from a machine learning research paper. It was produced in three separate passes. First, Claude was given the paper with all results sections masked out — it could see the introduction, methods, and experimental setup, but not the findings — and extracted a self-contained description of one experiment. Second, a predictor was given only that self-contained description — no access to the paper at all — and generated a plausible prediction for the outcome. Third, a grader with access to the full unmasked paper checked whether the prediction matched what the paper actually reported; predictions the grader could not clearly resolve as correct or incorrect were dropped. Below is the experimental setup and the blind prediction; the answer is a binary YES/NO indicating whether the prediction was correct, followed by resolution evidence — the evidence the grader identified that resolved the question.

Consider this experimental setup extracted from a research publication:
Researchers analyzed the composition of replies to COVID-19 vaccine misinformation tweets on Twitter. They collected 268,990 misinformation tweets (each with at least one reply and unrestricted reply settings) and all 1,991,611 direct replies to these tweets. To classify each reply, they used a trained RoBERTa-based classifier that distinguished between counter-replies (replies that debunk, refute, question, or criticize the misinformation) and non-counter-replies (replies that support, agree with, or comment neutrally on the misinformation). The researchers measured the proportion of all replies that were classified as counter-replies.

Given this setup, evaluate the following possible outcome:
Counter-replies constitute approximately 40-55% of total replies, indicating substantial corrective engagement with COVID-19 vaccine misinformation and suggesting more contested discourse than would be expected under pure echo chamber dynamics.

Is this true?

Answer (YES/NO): NO